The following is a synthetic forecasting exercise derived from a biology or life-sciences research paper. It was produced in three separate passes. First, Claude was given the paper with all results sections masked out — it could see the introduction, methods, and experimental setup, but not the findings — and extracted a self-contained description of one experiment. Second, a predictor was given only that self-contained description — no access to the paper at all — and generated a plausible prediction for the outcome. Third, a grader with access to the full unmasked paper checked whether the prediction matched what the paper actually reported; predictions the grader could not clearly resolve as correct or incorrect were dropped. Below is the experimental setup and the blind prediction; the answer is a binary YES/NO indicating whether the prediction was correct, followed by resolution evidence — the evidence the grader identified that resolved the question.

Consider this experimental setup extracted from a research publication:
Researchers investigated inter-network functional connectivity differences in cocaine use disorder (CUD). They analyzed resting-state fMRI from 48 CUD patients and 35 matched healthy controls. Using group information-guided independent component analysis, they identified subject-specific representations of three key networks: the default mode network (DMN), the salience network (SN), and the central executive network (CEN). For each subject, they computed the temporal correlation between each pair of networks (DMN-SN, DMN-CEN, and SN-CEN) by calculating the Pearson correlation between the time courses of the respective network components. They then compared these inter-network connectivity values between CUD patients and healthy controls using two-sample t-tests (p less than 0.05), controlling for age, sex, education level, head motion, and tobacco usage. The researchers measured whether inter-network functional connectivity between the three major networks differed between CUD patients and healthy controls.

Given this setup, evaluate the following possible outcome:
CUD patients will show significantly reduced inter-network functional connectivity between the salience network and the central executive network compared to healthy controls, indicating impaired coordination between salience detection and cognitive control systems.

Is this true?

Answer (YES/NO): NO